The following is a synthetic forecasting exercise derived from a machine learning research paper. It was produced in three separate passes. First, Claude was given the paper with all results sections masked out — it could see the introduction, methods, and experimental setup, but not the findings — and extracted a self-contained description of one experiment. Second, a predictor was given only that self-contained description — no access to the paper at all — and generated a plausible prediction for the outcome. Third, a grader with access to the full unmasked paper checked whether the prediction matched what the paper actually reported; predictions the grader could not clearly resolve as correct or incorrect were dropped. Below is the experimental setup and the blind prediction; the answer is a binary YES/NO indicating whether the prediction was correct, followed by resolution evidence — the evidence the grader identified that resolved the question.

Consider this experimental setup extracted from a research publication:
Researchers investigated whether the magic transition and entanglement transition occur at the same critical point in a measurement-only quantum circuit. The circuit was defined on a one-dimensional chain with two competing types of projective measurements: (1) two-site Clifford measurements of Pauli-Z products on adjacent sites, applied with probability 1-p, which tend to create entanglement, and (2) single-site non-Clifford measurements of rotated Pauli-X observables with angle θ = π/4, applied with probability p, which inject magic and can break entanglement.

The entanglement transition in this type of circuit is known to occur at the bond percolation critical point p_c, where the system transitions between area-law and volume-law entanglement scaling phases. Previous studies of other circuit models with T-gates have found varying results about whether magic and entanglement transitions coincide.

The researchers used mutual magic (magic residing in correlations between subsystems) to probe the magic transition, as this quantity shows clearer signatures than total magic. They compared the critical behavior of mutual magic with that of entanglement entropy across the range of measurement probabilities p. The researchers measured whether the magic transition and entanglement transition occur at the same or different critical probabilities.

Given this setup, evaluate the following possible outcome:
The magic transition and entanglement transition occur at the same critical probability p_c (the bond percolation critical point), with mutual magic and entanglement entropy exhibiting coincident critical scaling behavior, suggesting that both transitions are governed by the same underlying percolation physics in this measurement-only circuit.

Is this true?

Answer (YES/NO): YES